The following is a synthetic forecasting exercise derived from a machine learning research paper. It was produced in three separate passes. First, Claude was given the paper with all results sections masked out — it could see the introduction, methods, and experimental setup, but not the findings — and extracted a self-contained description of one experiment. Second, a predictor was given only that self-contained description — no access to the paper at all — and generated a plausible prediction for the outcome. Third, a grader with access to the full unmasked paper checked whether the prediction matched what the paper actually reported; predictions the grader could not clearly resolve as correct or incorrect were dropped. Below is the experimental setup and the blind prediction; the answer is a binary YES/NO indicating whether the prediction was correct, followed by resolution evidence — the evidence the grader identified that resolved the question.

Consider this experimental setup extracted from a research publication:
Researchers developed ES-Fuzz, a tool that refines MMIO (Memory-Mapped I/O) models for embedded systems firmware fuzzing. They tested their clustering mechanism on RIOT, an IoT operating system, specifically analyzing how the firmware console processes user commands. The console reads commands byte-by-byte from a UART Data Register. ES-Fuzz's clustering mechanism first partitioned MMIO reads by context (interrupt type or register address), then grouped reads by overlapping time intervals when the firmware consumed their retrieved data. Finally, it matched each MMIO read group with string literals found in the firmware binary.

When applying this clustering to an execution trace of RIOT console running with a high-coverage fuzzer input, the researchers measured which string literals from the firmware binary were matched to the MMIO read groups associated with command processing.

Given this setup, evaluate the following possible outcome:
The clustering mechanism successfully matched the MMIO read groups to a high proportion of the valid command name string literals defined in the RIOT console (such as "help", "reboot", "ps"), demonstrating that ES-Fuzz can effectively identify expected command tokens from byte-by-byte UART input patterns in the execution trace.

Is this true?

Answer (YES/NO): YES